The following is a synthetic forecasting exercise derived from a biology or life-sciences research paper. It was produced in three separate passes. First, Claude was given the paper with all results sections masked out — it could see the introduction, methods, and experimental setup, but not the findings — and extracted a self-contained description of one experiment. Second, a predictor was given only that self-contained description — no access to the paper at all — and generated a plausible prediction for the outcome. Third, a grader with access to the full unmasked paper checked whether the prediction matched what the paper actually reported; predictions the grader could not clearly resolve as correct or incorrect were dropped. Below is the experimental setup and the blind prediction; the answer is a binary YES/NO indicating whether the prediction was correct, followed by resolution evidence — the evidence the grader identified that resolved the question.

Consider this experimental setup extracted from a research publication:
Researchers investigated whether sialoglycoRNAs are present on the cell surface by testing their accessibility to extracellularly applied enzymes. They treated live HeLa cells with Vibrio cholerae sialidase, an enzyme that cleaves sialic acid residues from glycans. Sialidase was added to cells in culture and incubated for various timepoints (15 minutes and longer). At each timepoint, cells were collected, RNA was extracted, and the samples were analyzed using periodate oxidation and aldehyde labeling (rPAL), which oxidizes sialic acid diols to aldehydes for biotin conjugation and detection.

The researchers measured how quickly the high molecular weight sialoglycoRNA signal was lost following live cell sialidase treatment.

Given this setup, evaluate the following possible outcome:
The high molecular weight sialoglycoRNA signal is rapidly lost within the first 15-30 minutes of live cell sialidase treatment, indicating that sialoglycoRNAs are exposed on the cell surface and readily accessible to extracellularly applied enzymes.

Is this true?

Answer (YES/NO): YES